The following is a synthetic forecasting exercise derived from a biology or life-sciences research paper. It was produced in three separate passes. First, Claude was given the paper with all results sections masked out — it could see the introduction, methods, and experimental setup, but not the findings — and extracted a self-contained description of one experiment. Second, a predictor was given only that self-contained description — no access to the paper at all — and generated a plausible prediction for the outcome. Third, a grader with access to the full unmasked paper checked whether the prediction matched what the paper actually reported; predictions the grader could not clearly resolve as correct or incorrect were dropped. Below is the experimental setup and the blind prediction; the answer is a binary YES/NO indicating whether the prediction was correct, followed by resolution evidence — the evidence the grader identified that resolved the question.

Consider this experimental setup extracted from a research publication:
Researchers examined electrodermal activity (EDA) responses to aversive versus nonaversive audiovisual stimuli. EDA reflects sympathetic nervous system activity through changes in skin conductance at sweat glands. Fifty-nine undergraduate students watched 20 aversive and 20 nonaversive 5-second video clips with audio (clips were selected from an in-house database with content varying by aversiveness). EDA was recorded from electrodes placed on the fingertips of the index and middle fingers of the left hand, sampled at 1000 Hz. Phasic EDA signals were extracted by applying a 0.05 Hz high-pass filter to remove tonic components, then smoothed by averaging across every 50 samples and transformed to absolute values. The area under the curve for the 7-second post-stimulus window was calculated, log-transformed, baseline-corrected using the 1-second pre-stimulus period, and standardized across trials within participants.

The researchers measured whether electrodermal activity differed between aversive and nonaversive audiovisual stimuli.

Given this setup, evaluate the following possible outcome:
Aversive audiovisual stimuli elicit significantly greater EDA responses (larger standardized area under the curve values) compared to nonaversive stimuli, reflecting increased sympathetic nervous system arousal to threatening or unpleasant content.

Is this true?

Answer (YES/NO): YES